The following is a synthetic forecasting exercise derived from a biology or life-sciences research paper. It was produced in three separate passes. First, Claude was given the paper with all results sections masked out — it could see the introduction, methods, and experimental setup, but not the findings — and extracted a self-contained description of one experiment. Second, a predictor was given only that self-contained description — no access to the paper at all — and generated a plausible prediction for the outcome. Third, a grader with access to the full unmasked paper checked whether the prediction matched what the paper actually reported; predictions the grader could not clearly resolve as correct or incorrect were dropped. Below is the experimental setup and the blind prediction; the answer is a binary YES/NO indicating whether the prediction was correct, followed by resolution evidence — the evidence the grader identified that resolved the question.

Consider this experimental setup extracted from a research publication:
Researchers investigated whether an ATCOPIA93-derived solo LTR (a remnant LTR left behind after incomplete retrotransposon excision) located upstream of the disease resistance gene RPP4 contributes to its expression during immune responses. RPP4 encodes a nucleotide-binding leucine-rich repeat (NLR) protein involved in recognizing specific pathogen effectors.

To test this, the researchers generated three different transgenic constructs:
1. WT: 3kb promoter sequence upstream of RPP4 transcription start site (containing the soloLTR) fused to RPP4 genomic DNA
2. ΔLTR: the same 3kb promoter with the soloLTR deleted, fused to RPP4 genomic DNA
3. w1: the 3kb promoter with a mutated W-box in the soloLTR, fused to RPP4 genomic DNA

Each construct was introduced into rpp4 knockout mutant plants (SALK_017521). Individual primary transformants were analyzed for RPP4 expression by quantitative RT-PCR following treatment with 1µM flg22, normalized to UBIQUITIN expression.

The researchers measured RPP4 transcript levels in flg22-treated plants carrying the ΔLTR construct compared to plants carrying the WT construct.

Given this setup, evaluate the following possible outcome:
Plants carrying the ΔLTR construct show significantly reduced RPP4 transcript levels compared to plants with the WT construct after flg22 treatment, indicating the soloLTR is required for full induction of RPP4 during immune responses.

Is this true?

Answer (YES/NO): YES